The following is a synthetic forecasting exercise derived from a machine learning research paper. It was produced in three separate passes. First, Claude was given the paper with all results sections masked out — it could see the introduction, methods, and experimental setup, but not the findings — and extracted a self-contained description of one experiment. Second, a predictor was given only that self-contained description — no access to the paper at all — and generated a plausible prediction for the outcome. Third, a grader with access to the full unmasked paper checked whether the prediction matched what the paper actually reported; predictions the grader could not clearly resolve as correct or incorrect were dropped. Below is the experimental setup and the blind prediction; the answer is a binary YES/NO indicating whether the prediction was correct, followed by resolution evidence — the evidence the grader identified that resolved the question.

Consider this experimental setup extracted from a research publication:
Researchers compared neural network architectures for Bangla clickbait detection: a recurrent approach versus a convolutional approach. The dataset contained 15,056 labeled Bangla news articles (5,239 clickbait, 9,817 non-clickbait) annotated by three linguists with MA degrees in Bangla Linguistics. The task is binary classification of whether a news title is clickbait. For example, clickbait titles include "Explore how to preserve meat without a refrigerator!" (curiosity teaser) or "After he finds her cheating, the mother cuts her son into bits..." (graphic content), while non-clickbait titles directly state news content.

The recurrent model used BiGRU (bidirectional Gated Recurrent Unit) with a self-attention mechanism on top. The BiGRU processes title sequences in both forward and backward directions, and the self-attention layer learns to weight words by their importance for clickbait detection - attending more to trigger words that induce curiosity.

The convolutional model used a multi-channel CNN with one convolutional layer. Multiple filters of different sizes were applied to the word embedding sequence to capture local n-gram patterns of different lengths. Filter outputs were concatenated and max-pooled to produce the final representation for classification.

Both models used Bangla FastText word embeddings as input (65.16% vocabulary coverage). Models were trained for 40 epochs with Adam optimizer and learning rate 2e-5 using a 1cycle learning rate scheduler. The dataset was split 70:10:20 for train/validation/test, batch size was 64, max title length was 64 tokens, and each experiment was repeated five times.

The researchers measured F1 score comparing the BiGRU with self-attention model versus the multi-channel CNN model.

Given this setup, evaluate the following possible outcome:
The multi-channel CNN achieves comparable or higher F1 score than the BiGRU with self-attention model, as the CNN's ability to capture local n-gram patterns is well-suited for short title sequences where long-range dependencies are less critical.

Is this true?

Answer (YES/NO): NO